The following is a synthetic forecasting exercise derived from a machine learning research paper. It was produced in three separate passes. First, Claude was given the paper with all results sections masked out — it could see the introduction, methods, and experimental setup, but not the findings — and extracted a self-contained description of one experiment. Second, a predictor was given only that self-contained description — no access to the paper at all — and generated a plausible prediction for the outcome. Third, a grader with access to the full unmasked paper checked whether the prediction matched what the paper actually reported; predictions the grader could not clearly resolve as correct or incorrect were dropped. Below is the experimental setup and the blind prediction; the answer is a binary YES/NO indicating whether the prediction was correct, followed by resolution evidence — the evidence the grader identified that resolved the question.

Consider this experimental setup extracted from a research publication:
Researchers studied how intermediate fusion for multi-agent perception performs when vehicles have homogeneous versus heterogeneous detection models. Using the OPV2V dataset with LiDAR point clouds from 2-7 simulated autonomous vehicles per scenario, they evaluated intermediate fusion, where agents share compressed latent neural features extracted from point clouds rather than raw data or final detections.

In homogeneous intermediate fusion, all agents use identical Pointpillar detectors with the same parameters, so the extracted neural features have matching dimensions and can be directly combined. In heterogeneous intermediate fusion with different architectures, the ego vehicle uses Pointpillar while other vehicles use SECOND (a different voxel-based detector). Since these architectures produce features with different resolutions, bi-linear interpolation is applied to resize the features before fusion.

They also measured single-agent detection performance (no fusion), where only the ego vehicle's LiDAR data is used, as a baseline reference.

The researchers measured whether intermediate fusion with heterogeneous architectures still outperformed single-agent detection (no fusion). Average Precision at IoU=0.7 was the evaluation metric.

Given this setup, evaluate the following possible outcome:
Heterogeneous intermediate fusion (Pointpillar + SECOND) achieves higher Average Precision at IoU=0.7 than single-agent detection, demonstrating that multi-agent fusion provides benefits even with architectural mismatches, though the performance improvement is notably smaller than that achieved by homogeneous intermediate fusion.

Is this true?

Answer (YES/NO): NO